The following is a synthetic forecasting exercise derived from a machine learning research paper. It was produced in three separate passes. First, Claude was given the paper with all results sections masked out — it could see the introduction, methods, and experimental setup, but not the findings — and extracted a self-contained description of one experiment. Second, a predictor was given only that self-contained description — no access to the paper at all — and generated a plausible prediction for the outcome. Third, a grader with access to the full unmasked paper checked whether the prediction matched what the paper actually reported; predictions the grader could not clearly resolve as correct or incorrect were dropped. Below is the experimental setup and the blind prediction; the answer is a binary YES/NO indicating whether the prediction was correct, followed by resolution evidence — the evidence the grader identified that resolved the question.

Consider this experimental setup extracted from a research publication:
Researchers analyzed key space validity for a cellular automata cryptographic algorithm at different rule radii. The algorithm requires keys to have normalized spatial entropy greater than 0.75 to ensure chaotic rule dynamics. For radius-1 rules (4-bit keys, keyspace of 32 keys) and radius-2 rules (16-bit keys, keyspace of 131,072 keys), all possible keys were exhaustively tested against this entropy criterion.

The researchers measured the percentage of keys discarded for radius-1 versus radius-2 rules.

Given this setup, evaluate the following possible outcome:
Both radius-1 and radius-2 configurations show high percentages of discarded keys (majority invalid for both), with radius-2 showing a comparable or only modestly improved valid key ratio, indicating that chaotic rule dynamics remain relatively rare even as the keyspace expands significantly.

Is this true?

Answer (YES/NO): NO